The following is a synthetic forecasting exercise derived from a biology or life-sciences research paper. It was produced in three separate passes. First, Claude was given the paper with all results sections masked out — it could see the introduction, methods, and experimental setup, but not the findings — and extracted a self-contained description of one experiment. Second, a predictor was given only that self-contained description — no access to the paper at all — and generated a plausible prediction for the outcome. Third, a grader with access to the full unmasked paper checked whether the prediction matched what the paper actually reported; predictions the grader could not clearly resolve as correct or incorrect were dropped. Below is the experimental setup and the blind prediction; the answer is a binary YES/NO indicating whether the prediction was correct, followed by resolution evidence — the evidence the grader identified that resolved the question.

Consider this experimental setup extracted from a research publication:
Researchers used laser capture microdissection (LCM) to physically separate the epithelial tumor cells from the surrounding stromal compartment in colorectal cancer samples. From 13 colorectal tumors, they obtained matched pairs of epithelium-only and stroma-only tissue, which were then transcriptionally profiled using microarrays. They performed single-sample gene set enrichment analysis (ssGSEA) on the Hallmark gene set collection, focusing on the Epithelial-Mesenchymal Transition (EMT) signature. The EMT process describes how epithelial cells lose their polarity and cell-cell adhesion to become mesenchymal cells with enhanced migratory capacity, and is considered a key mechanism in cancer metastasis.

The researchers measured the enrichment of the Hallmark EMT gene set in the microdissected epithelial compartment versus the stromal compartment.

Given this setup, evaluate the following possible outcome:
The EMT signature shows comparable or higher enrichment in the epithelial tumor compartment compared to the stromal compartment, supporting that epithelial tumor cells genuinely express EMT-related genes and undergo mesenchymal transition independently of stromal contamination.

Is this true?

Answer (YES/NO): NO